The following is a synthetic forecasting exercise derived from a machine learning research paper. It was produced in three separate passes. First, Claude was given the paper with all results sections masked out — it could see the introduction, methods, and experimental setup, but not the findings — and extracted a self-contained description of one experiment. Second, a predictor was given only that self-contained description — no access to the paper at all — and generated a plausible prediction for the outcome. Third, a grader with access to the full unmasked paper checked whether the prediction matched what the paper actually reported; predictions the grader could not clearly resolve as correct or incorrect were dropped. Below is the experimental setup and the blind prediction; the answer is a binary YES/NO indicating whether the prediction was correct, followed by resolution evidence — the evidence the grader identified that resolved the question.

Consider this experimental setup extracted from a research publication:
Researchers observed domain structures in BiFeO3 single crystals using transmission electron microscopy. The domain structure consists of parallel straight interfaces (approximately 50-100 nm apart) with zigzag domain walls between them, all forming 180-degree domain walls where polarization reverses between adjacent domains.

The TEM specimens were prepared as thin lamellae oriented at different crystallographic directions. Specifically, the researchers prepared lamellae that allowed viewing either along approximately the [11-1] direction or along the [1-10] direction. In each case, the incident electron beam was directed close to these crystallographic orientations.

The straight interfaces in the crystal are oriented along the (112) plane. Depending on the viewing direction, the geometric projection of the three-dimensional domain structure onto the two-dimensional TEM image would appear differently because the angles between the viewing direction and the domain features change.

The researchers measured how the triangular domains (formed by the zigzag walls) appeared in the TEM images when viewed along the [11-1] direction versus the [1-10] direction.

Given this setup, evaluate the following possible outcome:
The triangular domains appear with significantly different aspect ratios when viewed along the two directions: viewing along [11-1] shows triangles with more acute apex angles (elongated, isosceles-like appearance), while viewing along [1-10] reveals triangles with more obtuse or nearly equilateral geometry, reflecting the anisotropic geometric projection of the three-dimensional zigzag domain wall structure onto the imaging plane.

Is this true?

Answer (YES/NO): NO